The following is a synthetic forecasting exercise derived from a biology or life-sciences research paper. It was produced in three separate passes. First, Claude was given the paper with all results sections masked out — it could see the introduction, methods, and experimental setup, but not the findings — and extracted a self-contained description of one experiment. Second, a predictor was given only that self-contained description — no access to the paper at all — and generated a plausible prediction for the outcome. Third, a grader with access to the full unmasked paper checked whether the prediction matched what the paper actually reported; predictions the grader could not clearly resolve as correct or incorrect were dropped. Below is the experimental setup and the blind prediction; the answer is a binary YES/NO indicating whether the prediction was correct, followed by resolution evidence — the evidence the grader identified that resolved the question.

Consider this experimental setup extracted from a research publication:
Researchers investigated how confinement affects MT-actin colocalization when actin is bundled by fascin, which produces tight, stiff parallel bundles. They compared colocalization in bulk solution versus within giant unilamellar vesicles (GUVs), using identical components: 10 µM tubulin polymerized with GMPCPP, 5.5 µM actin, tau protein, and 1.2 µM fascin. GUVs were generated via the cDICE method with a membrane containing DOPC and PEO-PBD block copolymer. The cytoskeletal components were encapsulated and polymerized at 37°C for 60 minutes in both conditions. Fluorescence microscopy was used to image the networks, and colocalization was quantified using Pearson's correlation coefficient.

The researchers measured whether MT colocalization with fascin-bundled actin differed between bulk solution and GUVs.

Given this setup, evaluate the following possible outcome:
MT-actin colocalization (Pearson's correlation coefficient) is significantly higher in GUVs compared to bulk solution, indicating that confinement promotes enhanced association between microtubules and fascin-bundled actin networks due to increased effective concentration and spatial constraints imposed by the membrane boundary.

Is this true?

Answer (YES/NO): YES